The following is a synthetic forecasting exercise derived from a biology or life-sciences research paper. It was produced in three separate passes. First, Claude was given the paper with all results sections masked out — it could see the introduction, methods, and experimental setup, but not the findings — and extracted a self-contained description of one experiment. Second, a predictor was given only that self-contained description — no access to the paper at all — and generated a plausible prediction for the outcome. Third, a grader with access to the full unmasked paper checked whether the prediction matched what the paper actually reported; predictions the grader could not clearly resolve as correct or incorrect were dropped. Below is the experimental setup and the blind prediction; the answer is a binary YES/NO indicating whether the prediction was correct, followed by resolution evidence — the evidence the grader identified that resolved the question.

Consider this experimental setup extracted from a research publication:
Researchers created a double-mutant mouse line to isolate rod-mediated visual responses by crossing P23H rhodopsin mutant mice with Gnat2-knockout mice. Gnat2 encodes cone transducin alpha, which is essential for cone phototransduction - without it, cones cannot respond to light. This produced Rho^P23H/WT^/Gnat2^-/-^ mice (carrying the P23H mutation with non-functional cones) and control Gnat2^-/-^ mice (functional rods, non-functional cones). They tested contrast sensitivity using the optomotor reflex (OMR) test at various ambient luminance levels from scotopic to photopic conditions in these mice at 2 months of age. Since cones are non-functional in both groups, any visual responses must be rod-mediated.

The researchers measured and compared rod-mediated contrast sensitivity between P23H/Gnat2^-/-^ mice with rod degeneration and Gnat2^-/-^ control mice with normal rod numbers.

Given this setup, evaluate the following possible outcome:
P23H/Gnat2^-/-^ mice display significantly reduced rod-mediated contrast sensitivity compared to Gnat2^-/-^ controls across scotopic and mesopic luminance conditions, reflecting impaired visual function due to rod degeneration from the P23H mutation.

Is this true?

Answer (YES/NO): NO